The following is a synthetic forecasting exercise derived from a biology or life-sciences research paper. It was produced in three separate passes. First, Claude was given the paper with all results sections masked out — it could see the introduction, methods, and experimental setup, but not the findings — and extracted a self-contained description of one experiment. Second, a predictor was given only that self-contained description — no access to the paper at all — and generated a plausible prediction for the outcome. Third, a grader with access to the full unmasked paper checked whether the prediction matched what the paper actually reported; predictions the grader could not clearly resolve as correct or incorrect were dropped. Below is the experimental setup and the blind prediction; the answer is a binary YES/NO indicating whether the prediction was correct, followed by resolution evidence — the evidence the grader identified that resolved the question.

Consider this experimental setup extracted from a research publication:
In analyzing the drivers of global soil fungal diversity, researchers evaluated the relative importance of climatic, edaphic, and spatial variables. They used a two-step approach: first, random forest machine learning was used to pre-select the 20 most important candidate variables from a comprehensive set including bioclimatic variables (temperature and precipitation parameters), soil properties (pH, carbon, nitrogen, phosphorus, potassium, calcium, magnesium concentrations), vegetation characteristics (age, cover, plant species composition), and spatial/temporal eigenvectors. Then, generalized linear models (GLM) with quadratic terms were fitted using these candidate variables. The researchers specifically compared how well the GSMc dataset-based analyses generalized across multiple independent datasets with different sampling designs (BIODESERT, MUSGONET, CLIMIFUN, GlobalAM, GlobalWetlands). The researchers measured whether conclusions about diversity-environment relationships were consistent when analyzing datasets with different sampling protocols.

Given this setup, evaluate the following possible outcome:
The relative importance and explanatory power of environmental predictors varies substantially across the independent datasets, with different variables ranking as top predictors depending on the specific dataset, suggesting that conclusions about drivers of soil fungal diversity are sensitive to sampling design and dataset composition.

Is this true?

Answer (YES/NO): NO